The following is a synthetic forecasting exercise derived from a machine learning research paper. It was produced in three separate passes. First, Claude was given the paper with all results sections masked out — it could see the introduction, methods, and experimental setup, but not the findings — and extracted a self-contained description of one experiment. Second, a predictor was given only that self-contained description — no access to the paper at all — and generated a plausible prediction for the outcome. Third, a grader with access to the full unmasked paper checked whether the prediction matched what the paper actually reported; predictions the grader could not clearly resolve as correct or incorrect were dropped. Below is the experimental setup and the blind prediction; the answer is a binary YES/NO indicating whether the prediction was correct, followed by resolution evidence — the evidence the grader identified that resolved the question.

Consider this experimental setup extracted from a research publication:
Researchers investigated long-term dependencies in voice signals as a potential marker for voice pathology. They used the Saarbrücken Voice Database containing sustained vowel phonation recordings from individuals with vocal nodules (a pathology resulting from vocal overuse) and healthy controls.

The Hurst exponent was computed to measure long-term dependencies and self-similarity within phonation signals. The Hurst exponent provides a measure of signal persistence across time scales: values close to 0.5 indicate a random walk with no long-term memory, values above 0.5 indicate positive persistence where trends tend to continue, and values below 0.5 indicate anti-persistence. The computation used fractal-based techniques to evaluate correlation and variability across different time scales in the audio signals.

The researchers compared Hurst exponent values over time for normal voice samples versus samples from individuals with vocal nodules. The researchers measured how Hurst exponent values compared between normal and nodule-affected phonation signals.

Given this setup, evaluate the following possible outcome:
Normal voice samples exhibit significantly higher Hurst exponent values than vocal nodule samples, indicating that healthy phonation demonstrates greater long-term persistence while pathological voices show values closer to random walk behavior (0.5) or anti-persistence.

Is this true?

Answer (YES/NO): NO